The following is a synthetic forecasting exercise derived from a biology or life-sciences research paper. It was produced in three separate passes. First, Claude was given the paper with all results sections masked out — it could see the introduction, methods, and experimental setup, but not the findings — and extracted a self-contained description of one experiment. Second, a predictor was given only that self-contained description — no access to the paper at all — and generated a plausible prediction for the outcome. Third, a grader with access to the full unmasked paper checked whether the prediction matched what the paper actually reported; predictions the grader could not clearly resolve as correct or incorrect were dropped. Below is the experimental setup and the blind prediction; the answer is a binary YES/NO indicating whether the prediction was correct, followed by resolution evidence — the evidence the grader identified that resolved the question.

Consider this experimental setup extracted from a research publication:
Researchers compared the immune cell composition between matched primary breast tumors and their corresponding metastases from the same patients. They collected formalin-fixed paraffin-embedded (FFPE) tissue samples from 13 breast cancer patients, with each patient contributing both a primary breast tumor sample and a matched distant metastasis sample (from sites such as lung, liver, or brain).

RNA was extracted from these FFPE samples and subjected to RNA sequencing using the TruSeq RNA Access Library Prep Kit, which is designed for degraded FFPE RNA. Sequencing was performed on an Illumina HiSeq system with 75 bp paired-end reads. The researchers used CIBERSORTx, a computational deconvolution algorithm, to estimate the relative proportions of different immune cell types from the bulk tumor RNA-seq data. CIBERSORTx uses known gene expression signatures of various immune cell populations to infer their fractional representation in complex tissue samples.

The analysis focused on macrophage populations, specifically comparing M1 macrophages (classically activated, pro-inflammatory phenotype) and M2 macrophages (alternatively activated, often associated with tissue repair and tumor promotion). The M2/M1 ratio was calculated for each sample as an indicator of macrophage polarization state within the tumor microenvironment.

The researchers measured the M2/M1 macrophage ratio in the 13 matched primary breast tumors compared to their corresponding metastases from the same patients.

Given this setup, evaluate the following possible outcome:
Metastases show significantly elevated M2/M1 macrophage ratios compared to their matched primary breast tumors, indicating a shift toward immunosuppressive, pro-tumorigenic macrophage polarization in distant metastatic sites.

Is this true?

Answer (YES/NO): YES